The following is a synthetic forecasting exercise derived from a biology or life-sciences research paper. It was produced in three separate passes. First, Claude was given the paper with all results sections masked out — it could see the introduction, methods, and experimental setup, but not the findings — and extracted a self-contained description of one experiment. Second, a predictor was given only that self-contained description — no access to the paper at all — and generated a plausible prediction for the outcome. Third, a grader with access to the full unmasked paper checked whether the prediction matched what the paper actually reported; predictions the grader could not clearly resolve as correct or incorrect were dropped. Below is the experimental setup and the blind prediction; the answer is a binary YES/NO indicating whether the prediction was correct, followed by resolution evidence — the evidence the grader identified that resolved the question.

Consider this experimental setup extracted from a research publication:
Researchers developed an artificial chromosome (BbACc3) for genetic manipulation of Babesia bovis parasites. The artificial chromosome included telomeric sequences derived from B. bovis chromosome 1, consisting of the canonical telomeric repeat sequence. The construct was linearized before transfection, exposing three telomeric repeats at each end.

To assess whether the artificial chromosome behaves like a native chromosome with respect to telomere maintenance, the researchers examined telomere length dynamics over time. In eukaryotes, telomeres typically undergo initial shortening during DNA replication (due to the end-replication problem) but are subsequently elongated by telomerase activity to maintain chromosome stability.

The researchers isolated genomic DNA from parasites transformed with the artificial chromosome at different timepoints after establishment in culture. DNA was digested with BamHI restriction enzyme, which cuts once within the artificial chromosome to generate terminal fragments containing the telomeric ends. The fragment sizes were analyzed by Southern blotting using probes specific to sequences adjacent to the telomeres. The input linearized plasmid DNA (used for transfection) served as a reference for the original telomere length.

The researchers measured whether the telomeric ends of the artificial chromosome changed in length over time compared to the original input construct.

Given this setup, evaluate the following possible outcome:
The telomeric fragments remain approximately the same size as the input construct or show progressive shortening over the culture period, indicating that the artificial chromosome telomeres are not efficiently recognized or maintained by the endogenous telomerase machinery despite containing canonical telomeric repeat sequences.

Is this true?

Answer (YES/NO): NO